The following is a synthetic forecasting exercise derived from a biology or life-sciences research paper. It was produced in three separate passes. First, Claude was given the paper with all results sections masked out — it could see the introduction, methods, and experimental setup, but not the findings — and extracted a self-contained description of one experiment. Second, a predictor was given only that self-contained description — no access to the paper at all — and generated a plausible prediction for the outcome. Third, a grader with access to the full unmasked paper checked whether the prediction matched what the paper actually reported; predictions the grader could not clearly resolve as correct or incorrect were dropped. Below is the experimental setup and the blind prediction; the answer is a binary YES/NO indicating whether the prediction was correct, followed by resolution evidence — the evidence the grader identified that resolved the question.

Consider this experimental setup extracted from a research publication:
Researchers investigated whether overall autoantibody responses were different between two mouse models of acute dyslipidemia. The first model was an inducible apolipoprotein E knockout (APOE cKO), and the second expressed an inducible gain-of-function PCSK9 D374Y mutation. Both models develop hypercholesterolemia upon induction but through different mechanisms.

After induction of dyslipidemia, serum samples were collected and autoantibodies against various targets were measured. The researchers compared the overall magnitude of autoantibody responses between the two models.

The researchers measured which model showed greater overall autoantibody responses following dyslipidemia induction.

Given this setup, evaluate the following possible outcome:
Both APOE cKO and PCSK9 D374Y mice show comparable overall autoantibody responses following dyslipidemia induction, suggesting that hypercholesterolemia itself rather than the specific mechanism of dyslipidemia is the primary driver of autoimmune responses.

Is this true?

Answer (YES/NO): NO